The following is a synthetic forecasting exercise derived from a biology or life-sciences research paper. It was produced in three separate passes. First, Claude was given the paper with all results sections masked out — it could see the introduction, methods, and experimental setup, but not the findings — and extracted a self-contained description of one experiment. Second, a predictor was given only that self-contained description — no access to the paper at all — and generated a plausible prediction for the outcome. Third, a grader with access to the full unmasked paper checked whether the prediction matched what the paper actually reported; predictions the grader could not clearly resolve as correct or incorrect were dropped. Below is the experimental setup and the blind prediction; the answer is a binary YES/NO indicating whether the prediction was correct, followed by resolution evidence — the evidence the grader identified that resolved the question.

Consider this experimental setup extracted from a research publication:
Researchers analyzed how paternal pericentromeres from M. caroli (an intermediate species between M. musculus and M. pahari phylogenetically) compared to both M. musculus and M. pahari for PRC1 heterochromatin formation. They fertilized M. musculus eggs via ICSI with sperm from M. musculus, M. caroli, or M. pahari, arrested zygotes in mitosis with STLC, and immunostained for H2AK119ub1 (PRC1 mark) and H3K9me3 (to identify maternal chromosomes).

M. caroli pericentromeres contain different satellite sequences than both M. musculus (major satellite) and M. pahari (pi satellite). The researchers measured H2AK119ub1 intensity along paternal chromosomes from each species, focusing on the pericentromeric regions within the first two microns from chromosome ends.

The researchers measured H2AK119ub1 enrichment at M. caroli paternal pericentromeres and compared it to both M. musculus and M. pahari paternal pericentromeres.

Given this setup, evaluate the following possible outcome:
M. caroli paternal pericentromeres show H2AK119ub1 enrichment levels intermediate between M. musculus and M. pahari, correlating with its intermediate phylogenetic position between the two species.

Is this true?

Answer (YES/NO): NO